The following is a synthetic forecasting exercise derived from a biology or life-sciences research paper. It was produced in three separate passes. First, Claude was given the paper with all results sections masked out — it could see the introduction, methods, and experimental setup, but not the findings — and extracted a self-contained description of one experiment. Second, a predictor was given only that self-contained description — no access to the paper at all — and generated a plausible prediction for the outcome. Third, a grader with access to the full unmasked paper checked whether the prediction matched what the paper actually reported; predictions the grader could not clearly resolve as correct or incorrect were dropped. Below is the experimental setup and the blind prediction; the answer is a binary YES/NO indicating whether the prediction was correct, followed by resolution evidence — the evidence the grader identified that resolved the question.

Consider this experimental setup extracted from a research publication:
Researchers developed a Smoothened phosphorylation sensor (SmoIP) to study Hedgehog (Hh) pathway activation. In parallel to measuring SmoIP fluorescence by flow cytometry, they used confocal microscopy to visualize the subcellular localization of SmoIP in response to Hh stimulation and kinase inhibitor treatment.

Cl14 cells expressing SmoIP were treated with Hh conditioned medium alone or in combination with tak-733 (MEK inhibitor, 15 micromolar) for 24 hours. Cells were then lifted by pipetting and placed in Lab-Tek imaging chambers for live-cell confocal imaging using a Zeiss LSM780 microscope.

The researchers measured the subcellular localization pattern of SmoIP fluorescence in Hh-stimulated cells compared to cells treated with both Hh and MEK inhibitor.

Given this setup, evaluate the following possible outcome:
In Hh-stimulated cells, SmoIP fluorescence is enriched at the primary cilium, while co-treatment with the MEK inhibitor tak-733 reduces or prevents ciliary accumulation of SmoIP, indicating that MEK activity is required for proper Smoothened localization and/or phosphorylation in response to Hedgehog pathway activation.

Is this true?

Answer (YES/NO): NO